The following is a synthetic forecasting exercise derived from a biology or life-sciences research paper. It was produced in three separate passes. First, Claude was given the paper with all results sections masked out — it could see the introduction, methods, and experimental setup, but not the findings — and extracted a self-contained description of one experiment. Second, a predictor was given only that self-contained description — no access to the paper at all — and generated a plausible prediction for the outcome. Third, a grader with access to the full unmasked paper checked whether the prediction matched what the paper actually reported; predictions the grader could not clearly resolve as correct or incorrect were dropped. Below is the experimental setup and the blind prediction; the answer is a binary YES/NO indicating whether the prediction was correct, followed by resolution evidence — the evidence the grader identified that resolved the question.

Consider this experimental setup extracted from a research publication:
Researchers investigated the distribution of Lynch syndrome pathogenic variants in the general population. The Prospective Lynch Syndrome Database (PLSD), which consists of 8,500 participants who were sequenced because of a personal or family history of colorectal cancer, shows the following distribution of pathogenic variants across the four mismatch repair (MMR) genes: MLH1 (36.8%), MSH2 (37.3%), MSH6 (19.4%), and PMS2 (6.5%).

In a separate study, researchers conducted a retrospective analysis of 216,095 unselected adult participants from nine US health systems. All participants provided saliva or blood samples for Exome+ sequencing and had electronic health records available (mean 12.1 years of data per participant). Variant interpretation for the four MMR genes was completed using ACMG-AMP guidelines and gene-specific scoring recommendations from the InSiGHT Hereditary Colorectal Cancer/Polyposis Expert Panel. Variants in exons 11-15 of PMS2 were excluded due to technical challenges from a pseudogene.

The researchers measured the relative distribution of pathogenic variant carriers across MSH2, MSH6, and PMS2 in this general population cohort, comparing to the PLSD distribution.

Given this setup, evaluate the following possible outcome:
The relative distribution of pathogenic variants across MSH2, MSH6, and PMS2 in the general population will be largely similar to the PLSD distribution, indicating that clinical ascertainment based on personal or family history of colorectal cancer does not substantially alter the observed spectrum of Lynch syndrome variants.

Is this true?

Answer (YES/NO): NO